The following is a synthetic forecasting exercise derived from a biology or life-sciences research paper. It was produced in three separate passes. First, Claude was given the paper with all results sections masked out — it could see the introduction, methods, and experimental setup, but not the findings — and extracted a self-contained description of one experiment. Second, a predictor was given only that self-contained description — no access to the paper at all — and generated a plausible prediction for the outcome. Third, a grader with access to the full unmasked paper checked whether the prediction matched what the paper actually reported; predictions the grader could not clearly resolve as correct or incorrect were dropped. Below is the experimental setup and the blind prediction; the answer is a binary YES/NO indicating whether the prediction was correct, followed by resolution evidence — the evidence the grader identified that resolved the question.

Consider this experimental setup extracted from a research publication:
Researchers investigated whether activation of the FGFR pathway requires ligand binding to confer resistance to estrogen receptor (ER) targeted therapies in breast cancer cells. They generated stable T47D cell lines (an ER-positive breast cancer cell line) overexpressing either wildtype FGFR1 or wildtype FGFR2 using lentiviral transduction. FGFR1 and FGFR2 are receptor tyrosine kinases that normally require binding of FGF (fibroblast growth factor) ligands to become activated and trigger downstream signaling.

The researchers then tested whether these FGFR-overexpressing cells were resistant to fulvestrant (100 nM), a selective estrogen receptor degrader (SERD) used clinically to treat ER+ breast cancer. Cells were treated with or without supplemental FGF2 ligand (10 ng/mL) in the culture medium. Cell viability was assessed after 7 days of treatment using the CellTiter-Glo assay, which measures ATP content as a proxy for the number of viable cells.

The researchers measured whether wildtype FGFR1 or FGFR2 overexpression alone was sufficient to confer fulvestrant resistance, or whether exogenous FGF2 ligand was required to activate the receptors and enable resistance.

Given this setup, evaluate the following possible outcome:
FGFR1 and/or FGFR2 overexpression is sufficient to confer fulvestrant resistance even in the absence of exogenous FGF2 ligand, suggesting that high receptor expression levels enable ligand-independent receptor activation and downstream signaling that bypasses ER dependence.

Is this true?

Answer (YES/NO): NO